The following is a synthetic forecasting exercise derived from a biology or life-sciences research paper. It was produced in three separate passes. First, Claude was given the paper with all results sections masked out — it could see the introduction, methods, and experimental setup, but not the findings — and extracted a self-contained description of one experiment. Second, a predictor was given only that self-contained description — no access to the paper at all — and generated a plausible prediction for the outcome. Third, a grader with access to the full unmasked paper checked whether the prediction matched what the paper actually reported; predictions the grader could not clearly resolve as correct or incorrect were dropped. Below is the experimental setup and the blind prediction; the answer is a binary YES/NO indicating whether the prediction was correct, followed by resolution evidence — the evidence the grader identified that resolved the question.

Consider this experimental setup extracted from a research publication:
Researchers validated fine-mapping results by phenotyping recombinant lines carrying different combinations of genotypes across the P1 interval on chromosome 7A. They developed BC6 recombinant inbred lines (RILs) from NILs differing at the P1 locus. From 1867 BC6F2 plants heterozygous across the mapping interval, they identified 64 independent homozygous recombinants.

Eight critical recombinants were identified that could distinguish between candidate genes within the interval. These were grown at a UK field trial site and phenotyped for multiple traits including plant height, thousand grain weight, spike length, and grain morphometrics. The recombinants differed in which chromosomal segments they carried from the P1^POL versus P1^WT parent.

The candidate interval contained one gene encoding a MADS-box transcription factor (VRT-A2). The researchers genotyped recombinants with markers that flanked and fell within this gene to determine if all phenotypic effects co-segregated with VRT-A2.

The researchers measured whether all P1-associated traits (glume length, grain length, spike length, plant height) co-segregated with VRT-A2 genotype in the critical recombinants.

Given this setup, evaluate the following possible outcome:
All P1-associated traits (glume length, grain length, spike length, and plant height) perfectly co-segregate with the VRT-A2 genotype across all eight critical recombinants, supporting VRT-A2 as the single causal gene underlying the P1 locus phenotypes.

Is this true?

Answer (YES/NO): YES